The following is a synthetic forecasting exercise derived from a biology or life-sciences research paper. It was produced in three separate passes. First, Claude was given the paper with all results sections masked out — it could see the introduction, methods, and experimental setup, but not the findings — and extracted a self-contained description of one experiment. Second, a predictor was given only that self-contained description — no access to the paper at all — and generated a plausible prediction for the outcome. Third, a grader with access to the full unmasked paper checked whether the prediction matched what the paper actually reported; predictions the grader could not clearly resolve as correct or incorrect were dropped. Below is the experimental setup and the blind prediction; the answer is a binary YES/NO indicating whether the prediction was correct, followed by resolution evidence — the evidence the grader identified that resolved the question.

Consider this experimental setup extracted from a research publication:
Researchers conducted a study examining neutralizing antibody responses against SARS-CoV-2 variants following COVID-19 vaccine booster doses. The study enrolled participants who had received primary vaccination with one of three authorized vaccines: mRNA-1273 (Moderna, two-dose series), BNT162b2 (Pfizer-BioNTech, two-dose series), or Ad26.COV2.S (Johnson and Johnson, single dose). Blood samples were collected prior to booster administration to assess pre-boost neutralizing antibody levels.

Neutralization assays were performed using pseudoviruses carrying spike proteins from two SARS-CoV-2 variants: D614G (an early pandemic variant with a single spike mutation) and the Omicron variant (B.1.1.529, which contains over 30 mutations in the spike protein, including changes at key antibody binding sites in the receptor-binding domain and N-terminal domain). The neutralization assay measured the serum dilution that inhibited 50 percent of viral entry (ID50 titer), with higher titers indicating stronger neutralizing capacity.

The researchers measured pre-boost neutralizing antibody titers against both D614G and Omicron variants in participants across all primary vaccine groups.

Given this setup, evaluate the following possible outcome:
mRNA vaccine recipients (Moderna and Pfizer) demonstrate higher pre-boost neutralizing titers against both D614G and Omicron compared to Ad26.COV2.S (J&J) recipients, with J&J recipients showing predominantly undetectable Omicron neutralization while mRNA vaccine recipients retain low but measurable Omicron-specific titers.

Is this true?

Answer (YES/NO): YES